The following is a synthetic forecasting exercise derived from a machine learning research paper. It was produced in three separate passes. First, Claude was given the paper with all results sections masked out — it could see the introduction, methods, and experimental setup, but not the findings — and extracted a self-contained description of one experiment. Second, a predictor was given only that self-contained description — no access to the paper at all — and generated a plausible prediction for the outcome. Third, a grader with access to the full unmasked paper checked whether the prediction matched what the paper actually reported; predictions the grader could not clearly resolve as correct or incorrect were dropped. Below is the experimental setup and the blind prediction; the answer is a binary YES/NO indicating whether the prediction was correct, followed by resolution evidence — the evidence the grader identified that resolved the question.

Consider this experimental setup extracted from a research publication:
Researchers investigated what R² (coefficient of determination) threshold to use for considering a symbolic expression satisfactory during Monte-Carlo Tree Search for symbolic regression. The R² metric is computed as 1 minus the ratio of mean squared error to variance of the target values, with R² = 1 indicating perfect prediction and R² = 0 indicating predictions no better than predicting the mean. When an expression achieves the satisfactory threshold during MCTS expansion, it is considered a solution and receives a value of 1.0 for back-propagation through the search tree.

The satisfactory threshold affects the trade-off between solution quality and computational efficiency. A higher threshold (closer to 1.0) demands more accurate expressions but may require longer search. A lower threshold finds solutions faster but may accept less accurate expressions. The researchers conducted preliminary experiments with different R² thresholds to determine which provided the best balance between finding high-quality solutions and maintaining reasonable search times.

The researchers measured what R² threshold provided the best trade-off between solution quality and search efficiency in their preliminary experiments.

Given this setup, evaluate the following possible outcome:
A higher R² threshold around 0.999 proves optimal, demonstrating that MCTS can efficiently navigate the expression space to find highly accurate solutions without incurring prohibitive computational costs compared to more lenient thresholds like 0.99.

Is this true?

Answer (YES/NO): NO